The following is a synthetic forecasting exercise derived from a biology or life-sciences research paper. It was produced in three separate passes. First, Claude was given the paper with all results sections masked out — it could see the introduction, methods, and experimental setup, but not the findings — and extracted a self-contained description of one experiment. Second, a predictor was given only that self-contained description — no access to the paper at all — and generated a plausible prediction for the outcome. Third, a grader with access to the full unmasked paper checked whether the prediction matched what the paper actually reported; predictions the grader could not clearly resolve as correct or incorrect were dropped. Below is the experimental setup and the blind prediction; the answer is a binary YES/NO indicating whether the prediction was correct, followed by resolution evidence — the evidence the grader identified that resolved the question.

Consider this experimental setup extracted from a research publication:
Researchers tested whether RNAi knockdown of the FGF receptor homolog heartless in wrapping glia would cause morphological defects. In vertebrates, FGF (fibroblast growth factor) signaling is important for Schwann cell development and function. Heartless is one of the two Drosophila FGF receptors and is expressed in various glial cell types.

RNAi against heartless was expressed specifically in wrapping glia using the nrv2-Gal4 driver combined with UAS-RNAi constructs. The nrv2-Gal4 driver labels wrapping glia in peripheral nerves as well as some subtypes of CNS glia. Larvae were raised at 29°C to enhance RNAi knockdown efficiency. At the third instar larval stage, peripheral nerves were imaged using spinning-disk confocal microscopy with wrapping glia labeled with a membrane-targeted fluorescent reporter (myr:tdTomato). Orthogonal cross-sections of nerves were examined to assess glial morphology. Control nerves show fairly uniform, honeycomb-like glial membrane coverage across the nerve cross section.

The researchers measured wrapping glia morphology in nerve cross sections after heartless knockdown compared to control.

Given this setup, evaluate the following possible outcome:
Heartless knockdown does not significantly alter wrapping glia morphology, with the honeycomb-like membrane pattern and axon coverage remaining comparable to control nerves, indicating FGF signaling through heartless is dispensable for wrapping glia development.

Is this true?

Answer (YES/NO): NO